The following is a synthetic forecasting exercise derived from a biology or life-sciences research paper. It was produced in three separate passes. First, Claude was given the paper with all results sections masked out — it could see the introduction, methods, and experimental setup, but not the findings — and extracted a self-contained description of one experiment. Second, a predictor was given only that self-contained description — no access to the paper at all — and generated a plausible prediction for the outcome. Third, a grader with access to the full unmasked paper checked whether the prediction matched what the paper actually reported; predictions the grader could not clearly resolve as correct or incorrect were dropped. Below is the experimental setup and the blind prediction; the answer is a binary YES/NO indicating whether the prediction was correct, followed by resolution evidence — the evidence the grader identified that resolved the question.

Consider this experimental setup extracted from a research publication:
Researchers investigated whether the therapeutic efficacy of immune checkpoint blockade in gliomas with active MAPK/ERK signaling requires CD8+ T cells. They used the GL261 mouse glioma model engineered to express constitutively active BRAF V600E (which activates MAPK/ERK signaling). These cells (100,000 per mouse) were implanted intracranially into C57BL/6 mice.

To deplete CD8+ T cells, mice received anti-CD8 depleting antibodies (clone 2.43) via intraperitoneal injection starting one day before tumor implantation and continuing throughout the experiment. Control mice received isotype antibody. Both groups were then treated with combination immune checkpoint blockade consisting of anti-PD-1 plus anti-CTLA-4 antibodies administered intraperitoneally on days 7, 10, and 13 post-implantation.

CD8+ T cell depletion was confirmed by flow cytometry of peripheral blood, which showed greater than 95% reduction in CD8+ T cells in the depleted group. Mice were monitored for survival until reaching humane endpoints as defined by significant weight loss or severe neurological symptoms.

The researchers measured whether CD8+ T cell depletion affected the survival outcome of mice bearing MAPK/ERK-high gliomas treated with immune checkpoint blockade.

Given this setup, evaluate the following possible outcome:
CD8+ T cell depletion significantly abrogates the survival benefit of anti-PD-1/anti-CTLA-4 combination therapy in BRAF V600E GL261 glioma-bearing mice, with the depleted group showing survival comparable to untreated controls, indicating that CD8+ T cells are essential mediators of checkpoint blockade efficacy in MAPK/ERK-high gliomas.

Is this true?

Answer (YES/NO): NO